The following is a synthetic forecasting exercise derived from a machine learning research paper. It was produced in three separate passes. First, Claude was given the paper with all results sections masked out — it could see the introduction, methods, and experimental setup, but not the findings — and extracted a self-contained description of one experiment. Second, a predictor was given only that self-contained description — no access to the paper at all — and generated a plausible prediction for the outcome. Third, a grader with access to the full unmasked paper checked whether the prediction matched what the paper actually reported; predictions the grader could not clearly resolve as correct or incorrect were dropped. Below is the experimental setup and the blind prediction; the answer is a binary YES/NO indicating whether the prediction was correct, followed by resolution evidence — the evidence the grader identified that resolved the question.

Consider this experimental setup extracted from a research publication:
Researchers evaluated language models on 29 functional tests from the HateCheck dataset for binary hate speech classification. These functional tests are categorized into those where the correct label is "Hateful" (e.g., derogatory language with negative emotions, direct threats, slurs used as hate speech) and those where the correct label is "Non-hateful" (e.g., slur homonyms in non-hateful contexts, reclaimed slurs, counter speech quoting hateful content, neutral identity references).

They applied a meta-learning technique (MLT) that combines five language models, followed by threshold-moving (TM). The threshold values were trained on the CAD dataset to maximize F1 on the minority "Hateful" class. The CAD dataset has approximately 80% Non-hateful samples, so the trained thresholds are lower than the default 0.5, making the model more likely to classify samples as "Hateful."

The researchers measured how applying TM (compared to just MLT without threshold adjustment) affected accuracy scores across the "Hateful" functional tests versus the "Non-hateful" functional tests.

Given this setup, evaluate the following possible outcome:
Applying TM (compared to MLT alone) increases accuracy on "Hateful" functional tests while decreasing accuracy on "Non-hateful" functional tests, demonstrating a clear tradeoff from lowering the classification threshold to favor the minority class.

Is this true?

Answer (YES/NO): YES